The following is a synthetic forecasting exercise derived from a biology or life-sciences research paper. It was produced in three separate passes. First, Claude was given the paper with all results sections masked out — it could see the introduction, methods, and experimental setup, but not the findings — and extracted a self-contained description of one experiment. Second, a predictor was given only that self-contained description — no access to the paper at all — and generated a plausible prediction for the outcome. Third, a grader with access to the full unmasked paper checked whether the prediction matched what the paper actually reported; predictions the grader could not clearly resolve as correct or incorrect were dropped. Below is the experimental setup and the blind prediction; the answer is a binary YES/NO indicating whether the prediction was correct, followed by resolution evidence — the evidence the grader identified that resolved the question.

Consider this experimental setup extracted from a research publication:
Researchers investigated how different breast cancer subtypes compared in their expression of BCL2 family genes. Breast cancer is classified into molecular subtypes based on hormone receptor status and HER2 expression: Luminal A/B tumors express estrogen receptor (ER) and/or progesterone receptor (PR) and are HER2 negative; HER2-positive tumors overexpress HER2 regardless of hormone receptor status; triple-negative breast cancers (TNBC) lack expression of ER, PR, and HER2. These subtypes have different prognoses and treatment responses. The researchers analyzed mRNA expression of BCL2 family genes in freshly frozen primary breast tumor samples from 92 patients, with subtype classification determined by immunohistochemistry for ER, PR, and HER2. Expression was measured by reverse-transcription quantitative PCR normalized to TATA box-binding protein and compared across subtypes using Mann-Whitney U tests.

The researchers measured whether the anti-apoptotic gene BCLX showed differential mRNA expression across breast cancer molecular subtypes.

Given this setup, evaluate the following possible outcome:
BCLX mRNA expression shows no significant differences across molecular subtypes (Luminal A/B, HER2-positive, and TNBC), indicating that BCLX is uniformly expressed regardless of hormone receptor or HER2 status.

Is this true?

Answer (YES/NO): NO